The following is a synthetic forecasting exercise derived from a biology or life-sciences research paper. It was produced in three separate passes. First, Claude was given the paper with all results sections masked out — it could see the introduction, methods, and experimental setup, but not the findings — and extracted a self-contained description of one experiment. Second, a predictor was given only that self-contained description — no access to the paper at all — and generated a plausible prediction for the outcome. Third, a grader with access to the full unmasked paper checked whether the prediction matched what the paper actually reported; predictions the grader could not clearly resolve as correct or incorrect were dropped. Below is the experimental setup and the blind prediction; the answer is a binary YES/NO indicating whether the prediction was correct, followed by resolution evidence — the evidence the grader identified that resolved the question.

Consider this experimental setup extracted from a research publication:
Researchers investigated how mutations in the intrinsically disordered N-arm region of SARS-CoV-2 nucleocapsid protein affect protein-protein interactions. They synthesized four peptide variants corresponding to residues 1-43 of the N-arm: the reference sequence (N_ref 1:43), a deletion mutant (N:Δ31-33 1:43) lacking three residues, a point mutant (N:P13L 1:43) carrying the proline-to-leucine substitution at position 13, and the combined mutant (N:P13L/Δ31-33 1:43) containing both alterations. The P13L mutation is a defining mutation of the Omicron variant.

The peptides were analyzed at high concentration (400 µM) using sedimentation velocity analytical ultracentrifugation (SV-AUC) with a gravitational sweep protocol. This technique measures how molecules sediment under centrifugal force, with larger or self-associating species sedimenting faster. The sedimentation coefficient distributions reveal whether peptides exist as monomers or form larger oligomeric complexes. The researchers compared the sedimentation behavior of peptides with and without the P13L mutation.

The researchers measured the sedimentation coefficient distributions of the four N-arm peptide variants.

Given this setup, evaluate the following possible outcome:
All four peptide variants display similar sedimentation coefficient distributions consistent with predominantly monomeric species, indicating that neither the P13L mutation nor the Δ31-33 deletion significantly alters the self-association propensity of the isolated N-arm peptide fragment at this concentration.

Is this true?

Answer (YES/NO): NO